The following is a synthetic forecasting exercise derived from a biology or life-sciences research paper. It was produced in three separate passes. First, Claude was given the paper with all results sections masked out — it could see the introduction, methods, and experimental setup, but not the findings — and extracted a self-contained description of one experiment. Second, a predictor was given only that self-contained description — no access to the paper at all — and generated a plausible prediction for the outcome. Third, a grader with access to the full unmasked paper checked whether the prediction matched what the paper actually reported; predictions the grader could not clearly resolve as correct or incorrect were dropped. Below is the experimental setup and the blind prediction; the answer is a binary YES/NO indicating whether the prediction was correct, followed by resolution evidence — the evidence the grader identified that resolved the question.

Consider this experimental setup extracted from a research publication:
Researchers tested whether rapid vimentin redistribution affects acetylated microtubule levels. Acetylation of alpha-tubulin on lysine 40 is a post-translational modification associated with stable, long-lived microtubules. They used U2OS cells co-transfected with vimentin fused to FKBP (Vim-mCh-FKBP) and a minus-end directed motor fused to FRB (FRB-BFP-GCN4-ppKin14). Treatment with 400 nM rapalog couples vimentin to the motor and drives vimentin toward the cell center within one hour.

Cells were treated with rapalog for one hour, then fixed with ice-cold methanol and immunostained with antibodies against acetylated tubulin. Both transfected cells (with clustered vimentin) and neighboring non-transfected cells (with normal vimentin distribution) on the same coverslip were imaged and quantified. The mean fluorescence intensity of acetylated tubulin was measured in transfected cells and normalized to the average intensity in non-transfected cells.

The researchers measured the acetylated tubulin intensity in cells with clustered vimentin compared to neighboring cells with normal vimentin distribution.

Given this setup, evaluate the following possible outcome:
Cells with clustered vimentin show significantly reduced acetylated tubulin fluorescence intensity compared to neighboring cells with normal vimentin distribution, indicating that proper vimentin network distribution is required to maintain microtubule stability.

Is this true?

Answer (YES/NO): NO